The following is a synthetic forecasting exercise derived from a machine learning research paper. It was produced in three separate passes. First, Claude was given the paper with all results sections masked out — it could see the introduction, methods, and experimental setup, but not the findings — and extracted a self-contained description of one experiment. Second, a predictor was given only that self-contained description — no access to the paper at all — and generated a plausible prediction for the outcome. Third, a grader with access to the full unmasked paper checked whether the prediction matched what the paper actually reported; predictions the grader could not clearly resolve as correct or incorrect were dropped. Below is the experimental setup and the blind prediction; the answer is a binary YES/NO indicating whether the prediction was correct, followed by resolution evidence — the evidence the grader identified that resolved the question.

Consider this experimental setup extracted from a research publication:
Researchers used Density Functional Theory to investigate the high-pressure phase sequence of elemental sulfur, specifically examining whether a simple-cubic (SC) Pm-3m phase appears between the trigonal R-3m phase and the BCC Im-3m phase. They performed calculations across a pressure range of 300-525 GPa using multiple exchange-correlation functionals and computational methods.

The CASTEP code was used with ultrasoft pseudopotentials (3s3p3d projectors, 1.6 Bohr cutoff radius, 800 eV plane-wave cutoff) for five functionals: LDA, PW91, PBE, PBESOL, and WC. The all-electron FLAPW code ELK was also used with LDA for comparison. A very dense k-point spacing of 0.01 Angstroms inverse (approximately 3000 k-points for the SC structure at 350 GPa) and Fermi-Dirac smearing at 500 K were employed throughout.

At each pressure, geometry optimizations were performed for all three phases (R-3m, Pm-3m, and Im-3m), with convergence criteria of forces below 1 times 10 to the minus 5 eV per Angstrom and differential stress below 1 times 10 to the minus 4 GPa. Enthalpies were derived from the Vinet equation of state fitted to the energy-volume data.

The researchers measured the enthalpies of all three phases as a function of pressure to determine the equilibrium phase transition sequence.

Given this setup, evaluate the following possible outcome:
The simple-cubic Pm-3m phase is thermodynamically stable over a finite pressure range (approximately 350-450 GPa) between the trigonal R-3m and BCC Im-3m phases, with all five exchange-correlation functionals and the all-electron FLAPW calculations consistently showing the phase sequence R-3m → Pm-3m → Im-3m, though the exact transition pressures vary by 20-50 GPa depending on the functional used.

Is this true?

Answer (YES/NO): NO